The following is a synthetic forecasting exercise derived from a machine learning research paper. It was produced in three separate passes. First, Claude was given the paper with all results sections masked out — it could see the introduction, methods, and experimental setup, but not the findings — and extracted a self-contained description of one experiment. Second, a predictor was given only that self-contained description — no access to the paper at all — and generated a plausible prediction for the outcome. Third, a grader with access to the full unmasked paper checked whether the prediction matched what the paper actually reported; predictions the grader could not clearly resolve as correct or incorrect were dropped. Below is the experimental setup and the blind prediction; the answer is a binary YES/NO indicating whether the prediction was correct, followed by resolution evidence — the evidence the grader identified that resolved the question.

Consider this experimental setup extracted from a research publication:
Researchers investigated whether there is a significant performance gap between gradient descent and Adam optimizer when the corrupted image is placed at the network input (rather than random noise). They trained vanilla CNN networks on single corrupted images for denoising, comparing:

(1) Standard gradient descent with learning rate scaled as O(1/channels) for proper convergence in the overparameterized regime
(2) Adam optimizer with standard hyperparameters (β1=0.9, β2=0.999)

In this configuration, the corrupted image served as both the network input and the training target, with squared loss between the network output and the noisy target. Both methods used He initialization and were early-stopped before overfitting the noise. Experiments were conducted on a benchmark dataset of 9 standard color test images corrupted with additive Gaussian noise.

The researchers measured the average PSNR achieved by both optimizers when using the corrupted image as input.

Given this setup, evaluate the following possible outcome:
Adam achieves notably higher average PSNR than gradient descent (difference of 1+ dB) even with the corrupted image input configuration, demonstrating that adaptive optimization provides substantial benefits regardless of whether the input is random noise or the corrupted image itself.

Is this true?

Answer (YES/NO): NO